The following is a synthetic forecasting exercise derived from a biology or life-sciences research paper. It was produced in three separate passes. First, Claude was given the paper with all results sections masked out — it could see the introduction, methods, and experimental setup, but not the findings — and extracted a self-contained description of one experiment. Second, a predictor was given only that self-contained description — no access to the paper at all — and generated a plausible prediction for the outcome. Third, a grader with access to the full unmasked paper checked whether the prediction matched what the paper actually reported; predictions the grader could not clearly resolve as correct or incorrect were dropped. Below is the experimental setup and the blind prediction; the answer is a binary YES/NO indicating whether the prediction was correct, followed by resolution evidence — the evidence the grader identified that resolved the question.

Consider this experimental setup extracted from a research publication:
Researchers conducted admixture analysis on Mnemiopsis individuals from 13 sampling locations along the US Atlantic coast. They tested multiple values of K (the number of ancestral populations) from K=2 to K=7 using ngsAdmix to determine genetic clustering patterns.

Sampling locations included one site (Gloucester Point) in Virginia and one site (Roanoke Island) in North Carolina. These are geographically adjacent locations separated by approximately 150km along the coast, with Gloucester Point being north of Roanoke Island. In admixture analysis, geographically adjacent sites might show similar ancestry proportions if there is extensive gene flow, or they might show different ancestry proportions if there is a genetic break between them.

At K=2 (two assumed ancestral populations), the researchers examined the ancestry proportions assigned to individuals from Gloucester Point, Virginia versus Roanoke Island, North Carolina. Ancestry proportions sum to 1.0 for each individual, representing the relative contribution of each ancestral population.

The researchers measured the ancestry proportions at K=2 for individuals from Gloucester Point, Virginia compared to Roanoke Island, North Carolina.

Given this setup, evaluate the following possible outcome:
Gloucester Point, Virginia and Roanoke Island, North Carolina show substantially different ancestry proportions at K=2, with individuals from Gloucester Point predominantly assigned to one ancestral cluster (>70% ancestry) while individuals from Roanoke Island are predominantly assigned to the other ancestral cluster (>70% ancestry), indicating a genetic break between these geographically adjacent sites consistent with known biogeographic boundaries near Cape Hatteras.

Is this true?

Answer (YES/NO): NO